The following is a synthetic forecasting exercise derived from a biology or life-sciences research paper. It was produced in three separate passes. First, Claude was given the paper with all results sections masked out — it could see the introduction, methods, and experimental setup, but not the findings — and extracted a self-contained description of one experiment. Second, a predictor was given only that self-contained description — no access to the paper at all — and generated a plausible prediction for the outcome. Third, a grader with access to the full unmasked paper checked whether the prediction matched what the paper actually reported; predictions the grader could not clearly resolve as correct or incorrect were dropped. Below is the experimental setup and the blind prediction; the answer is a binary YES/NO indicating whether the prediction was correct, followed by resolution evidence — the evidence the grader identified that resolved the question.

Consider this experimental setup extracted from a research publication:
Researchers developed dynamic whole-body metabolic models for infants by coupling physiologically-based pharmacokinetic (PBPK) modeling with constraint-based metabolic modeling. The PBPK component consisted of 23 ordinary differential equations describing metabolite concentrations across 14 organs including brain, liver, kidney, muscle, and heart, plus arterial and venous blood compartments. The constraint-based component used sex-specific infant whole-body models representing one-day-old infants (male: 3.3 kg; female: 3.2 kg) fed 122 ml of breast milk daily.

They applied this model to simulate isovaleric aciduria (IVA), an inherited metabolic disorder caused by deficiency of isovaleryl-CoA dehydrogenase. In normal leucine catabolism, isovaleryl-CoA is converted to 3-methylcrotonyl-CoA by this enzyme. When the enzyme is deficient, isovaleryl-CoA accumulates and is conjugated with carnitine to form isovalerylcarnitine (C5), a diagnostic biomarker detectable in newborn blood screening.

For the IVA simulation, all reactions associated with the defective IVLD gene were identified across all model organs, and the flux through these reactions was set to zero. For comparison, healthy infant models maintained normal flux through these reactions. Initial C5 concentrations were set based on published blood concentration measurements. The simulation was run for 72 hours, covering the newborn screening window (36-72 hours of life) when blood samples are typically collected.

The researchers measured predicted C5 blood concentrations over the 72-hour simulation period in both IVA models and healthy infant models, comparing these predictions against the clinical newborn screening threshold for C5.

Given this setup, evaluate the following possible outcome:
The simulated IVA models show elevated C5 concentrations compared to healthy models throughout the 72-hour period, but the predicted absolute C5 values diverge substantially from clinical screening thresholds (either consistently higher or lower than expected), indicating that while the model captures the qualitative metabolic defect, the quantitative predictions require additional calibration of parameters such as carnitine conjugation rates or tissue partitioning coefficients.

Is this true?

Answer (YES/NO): NO